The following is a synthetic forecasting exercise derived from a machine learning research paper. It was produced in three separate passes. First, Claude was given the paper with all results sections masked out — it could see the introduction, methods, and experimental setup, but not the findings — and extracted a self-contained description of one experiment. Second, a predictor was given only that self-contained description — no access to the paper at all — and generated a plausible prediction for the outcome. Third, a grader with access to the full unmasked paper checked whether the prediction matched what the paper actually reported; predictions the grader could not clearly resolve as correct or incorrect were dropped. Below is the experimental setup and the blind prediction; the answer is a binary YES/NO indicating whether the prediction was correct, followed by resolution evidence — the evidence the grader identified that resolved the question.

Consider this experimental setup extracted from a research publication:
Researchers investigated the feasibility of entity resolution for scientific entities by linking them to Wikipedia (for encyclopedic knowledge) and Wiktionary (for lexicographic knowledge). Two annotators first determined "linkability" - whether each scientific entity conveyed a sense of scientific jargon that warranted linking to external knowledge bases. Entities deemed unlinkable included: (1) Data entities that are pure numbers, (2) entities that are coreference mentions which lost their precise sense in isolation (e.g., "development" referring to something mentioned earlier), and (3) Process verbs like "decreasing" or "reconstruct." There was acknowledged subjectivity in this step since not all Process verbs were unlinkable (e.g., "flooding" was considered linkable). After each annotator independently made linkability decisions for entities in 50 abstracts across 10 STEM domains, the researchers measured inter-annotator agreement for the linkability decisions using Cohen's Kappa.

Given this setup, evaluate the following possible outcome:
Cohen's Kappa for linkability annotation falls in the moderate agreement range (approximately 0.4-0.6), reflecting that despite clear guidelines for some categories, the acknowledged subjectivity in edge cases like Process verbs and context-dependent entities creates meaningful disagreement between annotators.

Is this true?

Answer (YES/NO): NO